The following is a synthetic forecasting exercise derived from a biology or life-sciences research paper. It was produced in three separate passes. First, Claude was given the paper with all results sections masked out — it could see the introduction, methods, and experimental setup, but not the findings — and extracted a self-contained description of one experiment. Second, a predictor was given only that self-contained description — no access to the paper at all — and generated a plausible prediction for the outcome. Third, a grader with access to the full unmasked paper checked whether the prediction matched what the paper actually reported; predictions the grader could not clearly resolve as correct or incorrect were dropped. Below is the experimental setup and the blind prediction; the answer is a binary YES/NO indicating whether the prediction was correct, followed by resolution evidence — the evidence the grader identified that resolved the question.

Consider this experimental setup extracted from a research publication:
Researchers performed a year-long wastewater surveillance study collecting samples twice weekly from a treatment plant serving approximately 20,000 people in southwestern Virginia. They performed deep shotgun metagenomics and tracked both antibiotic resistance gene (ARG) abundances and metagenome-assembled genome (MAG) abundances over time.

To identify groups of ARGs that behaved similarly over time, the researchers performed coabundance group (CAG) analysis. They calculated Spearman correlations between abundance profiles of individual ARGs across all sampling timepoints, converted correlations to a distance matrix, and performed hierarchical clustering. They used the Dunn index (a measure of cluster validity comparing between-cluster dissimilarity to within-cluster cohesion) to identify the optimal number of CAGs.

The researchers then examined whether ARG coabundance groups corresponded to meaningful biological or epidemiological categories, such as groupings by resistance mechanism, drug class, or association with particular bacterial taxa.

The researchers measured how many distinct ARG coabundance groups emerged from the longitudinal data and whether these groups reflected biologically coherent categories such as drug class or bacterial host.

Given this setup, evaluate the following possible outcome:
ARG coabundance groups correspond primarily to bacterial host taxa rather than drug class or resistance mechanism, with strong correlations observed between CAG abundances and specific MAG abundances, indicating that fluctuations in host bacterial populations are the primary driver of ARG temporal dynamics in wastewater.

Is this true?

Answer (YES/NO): NO